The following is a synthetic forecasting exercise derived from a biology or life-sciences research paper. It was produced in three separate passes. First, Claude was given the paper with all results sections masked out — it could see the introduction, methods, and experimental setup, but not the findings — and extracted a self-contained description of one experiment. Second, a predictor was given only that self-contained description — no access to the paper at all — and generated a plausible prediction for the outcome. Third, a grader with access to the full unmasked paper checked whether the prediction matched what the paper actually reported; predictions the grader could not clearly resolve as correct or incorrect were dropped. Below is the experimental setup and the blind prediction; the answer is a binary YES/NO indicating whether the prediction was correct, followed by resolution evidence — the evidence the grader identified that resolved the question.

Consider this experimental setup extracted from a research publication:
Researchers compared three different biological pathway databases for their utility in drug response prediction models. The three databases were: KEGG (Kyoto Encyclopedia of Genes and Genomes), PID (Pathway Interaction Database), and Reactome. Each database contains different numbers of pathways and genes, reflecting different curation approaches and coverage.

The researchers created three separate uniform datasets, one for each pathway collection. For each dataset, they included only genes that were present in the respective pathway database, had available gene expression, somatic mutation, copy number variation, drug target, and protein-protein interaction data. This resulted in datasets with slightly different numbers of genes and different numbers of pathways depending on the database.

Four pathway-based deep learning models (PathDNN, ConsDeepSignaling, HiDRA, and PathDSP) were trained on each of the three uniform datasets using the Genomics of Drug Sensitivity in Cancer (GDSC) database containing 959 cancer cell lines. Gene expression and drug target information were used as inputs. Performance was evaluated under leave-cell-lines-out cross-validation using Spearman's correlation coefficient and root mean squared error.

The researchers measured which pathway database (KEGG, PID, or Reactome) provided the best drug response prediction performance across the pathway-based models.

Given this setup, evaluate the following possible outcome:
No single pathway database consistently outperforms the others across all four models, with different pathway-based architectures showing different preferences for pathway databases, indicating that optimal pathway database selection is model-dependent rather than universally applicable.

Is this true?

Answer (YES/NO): NO